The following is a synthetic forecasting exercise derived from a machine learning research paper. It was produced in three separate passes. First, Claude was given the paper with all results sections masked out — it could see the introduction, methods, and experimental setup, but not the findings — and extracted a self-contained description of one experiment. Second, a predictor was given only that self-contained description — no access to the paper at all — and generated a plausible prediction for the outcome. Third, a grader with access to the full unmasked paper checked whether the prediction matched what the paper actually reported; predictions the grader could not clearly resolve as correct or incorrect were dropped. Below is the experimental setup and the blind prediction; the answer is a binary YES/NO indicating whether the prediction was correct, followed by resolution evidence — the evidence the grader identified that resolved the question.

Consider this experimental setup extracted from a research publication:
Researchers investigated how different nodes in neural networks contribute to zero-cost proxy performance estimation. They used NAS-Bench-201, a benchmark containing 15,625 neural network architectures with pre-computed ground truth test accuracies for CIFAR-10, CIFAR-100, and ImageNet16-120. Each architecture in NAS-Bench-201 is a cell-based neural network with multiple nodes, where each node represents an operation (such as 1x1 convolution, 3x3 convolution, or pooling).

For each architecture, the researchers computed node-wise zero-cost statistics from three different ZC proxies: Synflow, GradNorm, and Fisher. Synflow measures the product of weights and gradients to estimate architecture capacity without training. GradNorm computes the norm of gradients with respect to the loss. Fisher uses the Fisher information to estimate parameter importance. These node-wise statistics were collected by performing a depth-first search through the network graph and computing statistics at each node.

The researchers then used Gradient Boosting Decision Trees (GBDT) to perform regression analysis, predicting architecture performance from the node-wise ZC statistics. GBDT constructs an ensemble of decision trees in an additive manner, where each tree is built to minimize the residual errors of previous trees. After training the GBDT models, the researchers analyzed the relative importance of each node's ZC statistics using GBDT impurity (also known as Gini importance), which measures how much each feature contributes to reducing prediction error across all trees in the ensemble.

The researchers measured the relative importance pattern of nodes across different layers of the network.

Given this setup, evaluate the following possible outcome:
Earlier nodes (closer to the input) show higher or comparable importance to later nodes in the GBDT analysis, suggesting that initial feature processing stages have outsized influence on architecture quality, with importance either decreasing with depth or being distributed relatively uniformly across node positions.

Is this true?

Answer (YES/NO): NO